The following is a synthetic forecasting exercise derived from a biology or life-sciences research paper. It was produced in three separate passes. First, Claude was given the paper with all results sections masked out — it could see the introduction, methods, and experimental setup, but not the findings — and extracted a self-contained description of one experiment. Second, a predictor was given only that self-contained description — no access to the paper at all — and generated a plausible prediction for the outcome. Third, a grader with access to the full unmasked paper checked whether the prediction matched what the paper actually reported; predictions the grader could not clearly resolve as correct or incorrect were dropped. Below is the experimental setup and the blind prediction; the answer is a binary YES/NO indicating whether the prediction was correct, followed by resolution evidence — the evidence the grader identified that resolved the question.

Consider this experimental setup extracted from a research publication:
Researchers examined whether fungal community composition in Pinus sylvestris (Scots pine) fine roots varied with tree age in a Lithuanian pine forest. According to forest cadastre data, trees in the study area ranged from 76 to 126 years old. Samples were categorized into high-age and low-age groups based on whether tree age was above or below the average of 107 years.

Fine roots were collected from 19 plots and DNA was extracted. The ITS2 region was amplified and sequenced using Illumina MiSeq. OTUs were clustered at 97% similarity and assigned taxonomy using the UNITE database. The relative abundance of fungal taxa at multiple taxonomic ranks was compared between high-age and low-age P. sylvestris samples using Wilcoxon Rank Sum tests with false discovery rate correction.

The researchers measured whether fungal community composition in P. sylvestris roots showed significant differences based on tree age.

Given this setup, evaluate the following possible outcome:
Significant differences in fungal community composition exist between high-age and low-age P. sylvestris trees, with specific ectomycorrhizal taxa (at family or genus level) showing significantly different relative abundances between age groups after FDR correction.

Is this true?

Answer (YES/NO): NO